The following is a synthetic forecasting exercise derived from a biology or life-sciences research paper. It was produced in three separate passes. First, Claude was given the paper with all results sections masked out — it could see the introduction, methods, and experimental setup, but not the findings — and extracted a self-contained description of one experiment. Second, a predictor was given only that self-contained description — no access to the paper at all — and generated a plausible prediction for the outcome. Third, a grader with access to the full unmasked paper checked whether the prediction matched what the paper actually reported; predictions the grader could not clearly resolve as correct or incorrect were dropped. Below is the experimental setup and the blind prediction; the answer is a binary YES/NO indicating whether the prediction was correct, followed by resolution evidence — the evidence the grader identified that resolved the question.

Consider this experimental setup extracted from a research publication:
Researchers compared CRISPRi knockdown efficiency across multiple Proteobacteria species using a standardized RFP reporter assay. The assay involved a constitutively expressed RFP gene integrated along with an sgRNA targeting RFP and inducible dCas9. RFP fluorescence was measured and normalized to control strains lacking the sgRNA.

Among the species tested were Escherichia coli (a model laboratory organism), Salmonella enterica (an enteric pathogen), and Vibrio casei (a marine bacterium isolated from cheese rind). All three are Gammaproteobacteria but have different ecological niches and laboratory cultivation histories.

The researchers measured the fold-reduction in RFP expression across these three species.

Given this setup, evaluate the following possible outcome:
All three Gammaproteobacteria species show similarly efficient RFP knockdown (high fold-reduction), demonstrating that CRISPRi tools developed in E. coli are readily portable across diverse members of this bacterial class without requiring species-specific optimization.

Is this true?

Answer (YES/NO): NO